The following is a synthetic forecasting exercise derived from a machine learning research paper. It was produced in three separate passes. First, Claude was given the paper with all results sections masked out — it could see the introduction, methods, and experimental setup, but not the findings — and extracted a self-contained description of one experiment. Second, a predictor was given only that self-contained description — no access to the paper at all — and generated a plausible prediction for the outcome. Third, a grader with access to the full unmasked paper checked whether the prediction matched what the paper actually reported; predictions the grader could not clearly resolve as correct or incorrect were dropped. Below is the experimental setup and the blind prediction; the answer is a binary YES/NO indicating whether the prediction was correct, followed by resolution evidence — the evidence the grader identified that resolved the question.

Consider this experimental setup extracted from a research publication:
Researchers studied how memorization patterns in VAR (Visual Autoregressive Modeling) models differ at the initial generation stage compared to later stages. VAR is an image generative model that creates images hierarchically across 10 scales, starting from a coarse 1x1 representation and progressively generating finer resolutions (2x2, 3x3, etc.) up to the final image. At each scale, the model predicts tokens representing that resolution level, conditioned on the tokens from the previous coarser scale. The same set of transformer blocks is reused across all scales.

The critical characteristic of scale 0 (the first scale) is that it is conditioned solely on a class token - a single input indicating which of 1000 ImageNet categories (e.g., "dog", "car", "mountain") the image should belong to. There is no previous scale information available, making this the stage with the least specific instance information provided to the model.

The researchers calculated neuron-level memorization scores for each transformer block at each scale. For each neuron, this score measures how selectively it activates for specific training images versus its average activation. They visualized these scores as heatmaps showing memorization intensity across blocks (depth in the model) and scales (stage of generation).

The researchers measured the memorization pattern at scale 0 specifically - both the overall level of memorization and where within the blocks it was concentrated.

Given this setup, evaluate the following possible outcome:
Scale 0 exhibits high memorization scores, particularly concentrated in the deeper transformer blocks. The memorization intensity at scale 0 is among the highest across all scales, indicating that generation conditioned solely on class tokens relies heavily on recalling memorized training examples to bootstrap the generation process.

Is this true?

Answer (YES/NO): NO